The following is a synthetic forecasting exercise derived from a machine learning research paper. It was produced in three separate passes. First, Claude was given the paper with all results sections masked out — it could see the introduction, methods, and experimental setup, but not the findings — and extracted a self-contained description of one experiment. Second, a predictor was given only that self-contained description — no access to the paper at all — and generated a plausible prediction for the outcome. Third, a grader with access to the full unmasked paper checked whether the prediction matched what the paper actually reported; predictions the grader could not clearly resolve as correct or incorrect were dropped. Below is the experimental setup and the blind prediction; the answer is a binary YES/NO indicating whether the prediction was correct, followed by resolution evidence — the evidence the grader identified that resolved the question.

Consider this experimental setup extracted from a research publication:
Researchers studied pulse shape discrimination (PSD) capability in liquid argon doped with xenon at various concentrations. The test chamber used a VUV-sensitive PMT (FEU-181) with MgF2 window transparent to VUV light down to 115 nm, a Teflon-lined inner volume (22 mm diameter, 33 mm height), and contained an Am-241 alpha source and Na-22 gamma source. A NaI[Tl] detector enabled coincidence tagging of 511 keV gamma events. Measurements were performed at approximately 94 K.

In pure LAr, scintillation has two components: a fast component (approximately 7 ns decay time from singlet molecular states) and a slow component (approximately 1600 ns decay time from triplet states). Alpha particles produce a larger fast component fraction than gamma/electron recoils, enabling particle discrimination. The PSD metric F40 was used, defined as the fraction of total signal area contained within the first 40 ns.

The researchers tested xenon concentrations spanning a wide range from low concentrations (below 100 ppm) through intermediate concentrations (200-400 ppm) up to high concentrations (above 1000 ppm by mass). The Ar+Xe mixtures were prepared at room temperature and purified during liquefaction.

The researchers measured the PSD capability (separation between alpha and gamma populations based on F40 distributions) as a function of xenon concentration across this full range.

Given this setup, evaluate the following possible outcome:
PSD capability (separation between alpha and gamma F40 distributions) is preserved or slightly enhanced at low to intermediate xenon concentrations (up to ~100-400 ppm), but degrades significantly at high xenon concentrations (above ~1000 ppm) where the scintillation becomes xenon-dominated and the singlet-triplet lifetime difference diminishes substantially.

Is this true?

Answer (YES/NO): NO